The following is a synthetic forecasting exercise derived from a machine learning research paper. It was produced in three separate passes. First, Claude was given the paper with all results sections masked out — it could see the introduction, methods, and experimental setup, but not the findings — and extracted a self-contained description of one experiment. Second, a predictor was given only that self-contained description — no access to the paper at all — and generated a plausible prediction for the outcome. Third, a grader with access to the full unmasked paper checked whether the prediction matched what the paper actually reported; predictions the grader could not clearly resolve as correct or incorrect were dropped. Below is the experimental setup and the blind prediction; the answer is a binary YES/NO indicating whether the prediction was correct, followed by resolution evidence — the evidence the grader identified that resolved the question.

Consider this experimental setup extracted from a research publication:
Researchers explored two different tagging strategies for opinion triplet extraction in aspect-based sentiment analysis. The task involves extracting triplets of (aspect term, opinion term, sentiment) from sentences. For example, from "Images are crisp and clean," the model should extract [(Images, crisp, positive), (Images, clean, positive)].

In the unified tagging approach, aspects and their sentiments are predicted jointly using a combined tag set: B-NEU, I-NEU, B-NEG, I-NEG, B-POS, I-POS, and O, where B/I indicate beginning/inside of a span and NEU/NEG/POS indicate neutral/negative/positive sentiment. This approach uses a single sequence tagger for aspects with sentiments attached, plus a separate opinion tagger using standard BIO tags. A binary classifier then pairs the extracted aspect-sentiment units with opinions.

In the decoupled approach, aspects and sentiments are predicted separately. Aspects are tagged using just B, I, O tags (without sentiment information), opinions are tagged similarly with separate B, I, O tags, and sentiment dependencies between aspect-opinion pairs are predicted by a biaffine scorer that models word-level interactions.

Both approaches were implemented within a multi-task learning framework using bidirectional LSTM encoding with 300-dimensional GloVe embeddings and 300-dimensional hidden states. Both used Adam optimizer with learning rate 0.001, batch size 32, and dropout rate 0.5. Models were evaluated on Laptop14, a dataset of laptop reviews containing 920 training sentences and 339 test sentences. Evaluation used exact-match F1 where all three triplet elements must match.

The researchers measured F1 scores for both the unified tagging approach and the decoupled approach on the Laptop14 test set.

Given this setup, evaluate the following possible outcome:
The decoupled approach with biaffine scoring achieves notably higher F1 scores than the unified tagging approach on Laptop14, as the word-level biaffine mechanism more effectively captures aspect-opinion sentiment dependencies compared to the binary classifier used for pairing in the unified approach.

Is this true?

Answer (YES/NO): YES